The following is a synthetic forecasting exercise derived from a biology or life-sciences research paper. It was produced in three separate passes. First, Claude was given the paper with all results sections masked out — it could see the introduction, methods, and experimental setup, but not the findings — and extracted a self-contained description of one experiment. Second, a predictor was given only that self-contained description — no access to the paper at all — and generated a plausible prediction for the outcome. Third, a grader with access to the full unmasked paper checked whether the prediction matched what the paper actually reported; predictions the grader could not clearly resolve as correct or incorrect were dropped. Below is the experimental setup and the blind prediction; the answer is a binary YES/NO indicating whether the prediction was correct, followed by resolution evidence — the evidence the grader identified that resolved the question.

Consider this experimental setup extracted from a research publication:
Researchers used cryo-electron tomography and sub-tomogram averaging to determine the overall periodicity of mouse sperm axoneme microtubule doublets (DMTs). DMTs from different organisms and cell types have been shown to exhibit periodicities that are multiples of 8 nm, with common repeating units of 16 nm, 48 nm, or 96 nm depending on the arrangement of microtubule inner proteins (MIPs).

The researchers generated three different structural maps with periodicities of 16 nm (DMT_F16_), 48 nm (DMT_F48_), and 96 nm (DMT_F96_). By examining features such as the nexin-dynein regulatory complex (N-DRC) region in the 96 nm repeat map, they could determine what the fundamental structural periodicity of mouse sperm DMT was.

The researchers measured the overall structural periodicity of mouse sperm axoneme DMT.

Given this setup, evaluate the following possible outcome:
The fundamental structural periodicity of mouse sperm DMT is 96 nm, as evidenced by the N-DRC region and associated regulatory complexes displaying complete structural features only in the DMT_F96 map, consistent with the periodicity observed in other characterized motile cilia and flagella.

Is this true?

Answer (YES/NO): NO